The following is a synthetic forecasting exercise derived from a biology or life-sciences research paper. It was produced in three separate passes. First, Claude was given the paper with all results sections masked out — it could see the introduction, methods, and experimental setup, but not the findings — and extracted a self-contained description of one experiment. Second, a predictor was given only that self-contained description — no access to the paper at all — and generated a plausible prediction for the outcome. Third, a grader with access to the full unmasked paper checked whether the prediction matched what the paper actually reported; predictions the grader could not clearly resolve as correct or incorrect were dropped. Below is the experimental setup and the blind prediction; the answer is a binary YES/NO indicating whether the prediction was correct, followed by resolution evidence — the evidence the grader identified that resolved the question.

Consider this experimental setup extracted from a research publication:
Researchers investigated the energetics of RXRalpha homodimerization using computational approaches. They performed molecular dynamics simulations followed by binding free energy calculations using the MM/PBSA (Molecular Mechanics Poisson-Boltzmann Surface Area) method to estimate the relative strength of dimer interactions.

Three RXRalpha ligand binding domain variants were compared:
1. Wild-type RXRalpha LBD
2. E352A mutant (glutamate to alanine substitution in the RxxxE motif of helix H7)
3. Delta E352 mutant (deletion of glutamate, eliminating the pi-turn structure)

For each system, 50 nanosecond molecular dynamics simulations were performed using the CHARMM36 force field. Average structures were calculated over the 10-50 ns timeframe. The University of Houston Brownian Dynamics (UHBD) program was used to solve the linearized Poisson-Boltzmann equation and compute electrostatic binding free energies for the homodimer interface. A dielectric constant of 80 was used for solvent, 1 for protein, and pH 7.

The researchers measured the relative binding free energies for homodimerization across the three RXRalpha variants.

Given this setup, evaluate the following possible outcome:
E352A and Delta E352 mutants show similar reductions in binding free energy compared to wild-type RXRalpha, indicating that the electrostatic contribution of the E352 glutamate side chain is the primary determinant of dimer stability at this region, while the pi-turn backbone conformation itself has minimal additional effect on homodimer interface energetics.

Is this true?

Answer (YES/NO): NO